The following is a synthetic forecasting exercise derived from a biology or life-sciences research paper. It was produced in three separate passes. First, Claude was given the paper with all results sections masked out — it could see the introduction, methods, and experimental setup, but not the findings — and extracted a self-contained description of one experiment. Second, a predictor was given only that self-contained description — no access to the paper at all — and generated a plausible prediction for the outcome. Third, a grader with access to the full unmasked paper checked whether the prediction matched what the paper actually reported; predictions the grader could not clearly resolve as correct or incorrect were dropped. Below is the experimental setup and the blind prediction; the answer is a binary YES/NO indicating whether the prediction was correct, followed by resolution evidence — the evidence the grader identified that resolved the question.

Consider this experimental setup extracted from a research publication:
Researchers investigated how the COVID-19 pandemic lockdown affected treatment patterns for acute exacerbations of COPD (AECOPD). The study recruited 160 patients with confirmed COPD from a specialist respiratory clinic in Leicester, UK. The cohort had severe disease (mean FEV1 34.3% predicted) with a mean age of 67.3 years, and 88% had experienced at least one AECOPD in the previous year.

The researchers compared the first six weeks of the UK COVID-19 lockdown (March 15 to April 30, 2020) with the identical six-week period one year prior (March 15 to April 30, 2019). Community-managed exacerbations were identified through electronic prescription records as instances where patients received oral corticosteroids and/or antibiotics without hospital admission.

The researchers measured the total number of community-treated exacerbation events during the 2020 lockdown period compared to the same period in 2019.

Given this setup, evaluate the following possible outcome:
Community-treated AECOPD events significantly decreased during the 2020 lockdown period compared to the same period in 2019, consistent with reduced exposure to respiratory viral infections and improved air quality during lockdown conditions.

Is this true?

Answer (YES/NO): NO